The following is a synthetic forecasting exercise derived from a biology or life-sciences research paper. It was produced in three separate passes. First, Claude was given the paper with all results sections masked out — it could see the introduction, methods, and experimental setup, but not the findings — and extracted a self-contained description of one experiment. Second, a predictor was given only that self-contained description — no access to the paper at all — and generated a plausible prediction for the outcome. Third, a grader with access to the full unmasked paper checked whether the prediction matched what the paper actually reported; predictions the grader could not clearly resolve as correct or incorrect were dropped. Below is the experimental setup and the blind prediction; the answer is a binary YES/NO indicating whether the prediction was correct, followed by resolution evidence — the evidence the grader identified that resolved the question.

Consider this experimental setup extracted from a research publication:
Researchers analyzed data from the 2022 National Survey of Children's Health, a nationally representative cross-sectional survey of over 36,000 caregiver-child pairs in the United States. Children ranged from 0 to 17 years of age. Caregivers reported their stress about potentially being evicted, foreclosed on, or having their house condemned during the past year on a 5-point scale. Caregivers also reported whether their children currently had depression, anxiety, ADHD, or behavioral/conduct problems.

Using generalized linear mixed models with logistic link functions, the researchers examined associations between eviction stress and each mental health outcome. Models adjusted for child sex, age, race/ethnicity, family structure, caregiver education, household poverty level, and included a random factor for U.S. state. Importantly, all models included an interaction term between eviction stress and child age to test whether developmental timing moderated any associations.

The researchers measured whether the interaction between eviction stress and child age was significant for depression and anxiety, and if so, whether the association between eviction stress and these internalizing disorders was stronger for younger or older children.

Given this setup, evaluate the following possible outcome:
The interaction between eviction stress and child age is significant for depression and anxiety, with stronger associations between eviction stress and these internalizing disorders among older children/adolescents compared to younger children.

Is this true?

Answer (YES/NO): NO